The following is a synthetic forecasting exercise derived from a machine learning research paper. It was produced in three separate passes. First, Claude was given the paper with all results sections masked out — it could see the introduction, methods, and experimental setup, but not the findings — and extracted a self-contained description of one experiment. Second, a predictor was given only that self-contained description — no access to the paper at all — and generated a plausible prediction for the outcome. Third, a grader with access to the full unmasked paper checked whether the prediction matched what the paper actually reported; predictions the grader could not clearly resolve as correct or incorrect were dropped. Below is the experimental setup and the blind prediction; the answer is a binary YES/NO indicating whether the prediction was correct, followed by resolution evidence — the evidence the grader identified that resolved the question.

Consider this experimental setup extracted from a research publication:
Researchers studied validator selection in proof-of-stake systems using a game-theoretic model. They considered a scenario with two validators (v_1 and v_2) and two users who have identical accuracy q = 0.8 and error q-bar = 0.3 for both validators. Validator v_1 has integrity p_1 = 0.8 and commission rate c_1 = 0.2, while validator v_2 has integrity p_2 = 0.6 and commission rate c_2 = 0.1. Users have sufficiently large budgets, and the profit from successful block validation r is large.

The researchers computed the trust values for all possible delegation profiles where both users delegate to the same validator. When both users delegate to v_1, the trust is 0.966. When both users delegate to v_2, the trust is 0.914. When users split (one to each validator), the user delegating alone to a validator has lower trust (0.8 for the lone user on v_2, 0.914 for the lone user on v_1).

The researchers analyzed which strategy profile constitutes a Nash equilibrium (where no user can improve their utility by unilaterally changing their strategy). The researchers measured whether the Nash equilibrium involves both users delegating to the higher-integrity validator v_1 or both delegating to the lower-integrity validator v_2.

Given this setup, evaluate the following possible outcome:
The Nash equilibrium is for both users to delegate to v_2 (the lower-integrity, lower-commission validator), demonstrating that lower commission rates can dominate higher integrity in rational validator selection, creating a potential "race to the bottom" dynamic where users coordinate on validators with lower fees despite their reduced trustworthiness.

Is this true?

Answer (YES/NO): YES